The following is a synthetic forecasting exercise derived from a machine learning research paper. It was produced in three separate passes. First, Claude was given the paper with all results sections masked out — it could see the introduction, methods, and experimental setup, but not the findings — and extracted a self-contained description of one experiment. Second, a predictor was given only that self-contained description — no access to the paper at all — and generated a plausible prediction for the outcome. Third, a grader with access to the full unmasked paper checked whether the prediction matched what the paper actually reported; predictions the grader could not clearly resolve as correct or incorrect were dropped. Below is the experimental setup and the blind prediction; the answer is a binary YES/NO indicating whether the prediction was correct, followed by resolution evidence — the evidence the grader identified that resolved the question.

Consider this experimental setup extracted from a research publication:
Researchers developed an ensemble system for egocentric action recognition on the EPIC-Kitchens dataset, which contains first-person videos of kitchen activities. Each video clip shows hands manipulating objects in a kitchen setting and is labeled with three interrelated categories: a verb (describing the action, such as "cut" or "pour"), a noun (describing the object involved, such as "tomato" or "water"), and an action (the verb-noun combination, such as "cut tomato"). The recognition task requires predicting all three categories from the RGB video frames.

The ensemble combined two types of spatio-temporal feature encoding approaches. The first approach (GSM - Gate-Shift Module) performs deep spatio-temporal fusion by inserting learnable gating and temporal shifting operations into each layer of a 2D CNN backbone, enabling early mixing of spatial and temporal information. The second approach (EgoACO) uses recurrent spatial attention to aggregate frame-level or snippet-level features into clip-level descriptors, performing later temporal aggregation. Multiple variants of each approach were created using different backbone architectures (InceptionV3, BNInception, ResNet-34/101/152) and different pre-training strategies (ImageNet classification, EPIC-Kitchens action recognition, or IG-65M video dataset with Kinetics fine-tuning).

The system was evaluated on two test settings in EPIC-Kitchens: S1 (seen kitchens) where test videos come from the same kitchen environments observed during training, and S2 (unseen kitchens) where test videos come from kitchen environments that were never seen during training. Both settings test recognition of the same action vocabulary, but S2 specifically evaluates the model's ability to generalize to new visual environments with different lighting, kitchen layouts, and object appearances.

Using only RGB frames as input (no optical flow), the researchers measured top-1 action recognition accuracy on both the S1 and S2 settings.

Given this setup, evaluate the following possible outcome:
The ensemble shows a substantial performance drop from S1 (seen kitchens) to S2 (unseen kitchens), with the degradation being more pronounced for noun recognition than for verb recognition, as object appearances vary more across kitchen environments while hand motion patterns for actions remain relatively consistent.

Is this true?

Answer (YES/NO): YES